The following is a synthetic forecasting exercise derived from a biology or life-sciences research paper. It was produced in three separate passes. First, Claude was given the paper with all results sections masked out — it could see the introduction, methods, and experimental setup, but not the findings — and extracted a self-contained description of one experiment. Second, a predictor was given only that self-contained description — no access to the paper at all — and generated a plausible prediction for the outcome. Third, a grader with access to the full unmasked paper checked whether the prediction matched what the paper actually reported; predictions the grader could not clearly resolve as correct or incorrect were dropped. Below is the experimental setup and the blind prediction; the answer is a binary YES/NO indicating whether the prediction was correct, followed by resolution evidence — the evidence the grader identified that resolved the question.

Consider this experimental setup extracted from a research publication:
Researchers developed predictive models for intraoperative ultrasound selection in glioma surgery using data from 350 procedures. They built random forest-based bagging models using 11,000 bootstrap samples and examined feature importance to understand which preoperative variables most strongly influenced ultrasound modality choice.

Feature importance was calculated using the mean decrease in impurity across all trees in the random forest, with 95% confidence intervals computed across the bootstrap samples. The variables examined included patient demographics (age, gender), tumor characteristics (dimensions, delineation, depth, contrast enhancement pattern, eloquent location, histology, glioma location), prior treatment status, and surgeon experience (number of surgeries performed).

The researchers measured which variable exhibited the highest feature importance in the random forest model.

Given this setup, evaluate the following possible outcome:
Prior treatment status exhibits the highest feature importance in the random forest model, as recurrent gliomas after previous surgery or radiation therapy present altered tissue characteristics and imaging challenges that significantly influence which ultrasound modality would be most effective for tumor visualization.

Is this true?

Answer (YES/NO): NO